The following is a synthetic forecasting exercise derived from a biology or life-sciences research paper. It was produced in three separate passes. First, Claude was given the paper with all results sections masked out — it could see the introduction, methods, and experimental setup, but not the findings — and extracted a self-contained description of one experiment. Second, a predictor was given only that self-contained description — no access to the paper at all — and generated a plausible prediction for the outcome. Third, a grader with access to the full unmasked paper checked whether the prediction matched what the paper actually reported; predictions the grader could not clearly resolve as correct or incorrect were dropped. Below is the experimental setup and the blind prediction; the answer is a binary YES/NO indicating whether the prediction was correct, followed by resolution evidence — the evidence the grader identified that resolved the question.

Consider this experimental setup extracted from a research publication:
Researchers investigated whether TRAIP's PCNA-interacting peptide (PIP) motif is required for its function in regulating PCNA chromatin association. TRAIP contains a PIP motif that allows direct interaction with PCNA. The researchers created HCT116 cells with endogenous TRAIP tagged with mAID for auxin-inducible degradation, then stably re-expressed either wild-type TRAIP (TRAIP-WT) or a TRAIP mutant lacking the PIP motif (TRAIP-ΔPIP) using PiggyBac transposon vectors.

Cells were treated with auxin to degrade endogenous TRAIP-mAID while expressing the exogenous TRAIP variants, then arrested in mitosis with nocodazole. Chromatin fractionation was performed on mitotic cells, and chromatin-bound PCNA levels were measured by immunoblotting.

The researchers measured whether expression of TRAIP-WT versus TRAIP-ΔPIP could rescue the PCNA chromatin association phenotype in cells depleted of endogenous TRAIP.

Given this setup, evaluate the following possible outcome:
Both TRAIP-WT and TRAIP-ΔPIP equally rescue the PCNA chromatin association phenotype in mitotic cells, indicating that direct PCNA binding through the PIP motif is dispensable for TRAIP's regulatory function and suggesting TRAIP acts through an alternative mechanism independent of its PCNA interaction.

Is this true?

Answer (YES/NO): NO